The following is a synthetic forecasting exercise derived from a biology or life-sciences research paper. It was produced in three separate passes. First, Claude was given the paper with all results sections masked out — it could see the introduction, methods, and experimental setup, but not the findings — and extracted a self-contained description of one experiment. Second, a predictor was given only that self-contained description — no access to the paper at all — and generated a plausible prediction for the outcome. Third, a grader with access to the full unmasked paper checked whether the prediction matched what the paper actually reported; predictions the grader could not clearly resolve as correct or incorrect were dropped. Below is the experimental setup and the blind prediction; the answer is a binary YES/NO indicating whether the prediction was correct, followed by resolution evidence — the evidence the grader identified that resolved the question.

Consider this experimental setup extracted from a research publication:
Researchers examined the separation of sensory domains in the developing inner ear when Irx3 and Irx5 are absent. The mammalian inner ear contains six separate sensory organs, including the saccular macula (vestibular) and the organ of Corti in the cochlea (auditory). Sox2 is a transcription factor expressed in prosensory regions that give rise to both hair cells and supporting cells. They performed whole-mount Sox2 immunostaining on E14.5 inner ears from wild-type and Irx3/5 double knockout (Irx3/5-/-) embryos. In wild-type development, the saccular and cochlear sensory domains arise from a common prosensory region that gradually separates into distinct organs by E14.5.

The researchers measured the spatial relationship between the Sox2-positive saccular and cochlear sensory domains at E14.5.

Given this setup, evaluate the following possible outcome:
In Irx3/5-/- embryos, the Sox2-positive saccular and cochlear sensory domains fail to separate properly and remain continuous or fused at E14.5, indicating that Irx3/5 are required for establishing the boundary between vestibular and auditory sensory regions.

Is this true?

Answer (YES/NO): YES